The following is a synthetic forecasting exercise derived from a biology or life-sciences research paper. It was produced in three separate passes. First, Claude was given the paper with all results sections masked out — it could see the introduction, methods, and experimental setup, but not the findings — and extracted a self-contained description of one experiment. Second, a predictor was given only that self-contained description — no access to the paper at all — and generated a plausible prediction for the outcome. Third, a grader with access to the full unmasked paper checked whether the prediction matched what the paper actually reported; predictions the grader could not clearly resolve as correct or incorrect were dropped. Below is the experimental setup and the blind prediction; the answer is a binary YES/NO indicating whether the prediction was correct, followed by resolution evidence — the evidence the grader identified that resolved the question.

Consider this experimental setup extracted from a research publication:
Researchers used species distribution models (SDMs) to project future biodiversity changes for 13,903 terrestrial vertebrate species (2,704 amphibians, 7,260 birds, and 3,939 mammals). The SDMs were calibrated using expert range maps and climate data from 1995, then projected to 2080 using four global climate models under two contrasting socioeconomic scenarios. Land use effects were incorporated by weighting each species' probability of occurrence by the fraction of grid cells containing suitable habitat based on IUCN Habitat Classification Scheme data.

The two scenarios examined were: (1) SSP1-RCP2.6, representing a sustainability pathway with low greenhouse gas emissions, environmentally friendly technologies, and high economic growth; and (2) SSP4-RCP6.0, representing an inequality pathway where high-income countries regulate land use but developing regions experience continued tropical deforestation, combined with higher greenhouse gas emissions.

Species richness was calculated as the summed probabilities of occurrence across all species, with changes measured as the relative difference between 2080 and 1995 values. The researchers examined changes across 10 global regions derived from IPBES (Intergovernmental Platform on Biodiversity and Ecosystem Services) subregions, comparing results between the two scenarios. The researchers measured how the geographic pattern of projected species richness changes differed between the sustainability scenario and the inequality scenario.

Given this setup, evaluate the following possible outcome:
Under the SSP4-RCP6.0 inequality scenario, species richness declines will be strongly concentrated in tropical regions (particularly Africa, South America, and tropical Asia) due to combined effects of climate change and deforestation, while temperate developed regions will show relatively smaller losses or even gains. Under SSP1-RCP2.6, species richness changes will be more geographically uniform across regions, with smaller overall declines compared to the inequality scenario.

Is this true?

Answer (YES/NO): NO